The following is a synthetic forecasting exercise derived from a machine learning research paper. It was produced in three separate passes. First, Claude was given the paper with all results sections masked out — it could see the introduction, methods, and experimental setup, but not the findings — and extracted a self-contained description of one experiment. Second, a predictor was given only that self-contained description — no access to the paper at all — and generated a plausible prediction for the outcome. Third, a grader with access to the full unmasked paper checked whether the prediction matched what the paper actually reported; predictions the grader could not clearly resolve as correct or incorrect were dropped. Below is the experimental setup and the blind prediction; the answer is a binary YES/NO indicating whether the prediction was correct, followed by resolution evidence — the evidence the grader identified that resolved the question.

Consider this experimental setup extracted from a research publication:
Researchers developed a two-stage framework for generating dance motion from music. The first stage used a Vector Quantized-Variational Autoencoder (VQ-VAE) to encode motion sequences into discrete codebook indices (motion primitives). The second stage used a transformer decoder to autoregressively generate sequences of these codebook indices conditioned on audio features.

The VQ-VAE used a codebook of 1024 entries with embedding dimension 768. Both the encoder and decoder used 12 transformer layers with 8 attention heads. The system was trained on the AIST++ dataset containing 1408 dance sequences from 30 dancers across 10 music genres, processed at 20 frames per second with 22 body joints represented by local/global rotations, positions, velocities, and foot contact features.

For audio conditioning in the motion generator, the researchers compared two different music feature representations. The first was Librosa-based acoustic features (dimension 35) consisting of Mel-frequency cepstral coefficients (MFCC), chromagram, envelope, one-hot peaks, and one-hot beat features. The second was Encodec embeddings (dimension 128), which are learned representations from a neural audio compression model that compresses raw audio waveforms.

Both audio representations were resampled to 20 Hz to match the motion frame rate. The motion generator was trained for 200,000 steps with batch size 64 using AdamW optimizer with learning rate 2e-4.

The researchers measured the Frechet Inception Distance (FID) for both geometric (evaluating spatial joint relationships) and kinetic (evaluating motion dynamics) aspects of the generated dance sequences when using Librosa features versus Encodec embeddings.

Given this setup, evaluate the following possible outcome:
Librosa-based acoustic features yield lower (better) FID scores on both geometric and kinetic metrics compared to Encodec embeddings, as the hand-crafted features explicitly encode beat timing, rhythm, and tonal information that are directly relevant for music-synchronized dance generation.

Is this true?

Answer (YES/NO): NO